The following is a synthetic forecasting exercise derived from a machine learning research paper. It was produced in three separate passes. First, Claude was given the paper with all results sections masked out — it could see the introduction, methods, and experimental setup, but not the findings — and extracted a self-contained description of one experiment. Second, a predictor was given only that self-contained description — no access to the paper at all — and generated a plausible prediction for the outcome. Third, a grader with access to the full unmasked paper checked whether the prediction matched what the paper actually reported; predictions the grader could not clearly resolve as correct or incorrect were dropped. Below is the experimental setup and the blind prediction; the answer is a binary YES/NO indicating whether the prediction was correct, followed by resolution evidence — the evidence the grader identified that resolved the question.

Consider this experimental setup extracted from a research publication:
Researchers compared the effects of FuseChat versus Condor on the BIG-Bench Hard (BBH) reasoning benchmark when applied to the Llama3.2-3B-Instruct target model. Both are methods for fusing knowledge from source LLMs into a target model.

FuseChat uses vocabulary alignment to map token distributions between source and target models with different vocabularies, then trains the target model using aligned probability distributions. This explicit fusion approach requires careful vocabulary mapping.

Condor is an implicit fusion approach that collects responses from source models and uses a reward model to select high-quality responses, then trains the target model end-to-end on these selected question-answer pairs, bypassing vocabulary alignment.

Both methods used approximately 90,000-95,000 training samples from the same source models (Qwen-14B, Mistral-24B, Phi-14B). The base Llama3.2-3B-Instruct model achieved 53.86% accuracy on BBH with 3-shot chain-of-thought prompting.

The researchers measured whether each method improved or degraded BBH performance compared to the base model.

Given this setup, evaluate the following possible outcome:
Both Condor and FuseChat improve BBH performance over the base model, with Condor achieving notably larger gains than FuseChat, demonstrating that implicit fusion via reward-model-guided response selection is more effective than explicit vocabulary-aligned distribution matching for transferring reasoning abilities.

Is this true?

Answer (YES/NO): NO